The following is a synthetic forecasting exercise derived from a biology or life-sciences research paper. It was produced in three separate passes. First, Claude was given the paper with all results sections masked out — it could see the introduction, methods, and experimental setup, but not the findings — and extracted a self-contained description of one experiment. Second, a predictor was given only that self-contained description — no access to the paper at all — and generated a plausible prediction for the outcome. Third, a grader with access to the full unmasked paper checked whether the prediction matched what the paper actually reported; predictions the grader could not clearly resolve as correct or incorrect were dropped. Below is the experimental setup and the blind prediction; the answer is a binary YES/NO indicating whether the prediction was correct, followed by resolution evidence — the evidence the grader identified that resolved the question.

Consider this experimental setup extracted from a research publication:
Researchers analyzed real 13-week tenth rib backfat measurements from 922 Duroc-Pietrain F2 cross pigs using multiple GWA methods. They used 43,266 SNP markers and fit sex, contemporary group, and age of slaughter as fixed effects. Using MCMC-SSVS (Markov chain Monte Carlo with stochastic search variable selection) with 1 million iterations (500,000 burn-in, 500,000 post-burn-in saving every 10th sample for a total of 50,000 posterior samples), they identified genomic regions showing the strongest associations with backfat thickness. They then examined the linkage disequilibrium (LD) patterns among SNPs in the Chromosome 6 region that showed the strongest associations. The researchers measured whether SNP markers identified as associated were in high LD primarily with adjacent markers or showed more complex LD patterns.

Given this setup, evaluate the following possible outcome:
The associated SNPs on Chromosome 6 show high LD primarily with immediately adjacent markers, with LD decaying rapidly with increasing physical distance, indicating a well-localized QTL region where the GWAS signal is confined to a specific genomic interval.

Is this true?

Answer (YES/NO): NO